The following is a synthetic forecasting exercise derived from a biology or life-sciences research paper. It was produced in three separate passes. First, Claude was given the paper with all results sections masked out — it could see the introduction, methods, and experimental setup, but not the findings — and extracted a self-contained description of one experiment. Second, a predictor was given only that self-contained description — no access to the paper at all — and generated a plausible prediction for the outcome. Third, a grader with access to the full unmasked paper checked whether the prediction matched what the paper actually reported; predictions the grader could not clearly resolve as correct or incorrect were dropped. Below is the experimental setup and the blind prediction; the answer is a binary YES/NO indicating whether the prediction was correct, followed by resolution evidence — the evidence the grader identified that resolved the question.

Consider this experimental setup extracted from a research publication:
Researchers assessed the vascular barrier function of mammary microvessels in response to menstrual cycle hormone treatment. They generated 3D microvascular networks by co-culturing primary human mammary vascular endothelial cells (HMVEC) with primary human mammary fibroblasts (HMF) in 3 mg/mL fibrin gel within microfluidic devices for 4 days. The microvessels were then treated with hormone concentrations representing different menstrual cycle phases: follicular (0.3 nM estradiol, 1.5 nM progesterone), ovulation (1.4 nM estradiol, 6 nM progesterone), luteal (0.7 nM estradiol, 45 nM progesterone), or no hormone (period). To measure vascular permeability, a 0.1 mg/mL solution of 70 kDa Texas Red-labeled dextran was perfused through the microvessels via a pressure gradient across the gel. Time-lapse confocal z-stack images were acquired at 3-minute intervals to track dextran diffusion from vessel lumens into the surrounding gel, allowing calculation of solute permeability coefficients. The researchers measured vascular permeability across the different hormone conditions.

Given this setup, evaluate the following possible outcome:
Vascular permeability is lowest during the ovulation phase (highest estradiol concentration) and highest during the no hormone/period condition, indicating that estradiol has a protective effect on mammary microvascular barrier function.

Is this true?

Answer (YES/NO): NO